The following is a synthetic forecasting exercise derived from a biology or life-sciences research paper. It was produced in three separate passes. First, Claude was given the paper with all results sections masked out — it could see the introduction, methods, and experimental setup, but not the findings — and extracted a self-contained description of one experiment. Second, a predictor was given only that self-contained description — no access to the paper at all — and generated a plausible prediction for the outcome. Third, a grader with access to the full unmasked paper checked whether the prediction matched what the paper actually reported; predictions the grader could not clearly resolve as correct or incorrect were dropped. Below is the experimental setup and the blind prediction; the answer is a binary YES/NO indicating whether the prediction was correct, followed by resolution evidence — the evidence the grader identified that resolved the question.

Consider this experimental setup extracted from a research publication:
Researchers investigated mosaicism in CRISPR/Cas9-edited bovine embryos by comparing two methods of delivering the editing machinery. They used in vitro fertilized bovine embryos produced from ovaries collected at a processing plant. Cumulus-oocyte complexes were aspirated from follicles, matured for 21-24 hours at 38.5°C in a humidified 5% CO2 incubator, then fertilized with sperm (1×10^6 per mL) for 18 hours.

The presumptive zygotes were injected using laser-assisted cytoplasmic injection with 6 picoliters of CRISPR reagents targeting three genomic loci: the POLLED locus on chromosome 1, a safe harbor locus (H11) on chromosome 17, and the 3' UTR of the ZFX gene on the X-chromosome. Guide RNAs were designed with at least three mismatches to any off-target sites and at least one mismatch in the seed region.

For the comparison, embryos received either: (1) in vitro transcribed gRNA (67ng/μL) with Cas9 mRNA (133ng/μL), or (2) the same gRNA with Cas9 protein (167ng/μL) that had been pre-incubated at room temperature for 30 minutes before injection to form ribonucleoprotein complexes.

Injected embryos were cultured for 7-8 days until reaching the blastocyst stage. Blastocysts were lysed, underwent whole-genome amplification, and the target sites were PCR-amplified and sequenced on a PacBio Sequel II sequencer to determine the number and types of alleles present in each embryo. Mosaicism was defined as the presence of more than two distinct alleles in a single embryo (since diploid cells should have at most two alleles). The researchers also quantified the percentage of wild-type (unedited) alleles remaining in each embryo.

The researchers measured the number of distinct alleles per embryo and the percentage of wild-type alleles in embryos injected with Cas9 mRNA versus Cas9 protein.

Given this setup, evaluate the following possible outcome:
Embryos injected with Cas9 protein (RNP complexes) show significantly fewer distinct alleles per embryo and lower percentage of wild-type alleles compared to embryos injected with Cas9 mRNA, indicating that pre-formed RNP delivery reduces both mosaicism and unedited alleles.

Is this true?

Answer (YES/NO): YES